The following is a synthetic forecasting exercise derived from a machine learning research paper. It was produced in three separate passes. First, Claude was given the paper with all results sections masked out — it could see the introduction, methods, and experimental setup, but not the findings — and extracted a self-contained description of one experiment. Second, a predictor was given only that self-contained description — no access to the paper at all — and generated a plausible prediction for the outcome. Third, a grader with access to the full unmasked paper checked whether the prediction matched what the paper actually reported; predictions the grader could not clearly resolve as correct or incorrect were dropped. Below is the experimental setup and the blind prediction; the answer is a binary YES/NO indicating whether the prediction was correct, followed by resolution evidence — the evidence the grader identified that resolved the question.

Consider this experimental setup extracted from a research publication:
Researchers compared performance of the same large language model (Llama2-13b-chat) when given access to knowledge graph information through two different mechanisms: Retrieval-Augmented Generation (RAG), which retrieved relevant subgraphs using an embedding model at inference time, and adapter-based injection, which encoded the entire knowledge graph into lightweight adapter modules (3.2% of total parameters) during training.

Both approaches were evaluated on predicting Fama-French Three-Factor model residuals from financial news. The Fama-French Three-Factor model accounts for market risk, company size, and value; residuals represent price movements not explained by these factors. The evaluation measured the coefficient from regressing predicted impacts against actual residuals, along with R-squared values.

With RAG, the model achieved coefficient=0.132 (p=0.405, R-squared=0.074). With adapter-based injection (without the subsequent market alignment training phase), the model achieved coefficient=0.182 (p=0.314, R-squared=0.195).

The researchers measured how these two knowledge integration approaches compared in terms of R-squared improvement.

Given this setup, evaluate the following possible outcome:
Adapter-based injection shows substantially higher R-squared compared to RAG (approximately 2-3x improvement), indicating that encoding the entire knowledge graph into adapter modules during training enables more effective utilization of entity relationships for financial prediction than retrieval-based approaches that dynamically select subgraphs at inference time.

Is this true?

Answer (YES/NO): YES